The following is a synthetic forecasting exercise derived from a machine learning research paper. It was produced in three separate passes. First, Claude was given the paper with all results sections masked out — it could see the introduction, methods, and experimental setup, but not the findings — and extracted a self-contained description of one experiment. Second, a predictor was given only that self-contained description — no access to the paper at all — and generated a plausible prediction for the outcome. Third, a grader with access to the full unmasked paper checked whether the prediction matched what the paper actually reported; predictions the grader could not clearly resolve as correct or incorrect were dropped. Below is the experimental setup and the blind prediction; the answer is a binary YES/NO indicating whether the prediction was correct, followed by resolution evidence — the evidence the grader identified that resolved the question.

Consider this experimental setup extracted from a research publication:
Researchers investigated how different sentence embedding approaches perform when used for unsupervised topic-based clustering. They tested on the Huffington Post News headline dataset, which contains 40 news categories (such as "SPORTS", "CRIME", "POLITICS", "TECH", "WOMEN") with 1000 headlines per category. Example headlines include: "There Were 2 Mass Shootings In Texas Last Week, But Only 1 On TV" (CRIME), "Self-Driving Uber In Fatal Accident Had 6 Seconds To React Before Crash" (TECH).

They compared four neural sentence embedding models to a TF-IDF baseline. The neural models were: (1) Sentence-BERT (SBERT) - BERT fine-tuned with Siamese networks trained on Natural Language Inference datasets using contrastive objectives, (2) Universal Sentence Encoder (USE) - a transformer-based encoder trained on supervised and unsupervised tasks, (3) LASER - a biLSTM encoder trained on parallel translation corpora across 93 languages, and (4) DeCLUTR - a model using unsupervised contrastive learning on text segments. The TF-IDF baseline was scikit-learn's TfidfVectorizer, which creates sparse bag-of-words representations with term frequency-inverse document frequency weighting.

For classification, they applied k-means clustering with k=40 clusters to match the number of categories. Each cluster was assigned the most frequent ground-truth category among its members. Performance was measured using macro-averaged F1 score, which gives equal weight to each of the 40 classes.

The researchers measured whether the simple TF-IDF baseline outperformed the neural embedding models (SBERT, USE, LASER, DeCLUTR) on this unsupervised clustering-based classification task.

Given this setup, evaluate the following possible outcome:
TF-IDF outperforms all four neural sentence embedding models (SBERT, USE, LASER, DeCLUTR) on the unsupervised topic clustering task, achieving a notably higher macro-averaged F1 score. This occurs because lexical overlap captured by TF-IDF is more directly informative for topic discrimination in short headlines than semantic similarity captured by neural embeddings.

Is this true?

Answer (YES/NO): NO